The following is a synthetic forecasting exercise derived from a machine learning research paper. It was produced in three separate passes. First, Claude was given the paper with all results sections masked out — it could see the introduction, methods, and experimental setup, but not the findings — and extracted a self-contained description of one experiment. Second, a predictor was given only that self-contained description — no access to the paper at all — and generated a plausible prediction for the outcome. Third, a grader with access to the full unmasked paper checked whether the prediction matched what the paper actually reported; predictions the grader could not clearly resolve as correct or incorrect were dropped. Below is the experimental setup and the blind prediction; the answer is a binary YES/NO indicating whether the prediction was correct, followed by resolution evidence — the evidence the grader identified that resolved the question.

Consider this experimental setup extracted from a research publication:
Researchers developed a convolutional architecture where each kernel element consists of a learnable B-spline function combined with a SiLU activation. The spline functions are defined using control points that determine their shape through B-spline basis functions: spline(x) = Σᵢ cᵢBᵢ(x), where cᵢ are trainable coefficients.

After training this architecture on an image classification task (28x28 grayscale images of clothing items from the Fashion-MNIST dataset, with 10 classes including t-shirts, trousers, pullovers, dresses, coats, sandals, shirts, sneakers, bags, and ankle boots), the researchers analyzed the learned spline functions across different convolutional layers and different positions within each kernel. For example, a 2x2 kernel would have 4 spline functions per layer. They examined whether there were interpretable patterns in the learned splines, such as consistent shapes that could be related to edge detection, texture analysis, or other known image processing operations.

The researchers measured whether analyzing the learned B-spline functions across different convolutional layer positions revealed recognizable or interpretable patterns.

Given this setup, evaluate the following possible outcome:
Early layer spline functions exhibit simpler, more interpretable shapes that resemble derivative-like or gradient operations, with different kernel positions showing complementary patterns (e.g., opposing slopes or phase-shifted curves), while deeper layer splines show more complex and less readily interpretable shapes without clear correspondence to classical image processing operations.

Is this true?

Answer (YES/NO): NO